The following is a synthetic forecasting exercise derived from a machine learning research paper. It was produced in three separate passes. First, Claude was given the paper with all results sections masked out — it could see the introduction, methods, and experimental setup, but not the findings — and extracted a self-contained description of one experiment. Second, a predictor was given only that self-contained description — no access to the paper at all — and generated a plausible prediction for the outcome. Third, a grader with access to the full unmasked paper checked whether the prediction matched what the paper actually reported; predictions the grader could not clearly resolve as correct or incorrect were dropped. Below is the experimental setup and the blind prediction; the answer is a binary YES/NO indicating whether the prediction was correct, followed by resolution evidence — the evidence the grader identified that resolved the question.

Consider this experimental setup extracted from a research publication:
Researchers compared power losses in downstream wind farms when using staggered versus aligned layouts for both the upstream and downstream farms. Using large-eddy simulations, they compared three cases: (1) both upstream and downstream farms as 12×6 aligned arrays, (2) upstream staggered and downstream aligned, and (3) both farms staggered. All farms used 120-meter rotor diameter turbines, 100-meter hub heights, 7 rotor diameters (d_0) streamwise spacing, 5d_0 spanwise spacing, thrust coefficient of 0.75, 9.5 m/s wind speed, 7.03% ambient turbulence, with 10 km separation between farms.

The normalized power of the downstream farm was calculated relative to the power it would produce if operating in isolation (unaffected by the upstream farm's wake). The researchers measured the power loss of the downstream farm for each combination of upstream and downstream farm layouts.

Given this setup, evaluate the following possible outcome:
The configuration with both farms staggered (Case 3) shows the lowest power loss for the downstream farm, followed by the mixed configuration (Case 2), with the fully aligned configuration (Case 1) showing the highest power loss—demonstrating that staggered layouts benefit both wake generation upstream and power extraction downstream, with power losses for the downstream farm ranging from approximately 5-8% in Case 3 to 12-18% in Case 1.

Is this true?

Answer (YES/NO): NO